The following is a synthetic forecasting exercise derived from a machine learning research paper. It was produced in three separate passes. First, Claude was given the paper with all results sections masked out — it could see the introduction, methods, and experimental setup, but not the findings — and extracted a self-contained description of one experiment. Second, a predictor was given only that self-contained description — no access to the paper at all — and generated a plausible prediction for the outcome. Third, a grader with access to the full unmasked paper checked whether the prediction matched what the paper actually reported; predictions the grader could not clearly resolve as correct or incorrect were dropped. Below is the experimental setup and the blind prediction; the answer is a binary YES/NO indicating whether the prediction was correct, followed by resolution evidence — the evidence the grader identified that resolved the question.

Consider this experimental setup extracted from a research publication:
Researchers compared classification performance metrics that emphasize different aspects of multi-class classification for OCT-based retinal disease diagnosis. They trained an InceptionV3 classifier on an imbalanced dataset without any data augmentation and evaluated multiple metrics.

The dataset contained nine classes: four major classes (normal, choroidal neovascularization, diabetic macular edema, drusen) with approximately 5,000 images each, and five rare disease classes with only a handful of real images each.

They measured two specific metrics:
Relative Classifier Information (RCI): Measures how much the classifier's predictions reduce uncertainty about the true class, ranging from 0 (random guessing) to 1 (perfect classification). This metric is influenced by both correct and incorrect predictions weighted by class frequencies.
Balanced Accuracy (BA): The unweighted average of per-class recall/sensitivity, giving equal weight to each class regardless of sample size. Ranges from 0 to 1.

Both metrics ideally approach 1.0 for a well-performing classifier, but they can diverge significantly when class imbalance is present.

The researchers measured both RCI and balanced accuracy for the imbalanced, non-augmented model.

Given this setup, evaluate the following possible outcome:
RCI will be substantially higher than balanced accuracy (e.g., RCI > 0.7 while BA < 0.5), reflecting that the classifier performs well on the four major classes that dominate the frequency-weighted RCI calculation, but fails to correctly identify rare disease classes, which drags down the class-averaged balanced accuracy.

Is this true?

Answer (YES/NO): NO